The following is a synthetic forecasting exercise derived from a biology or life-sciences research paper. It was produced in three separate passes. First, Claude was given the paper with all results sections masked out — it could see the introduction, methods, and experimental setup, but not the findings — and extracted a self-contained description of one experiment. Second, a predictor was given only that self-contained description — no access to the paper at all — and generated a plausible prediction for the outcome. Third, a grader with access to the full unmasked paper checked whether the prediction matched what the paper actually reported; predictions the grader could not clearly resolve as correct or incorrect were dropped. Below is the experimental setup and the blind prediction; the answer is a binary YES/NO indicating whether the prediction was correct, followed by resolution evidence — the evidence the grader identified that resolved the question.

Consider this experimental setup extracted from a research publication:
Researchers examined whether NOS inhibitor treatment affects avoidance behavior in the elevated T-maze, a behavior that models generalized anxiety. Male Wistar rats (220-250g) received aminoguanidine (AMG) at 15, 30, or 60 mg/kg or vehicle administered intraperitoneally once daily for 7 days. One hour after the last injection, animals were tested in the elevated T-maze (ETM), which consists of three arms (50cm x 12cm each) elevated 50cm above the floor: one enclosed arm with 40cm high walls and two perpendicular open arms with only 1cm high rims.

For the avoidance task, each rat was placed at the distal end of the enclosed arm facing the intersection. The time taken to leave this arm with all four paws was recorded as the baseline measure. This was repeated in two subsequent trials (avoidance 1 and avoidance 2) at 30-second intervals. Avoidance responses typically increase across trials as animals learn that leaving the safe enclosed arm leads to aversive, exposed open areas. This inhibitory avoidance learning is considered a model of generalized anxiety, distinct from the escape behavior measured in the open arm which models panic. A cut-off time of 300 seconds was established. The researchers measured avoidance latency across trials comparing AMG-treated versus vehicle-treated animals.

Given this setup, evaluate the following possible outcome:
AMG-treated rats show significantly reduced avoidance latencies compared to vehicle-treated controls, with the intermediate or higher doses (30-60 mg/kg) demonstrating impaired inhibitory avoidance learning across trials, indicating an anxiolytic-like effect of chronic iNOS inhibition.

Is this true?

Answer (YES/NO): NO